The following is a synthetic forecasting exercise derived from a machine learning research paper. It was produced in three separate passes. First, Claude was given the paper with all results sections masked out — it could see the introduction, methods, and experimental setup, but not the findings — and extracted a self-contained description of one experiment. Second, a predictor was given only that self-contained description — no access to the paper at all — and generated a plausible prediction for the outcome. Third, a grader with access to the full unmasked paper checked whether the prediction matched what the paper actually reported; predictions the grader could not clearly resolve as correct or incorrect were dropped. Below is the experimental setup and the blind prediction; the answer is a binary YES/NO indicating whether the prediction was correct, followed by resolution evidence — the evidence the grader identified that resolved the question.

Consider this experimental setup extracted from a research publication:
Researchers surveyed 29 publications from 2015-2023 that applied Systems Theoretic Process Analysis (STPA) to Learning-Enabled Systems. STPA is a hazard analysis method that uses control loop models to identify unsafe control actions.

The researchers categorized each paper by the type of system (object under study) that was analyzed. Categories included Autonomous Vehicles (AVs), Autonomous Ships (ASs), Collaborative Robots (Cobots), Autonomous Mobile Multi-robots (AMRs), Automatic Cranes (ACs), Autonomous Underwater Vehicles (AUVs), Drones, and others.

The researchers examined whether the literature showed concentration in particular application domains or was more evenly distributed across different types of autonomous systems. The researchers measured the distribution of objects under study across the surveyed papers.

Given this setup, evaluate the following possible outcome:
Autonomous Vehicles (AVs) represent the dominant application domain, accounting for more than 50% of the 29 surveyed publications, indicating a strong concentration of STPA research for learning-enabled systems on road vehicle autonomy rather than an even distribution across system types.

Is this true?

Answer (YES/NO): NO